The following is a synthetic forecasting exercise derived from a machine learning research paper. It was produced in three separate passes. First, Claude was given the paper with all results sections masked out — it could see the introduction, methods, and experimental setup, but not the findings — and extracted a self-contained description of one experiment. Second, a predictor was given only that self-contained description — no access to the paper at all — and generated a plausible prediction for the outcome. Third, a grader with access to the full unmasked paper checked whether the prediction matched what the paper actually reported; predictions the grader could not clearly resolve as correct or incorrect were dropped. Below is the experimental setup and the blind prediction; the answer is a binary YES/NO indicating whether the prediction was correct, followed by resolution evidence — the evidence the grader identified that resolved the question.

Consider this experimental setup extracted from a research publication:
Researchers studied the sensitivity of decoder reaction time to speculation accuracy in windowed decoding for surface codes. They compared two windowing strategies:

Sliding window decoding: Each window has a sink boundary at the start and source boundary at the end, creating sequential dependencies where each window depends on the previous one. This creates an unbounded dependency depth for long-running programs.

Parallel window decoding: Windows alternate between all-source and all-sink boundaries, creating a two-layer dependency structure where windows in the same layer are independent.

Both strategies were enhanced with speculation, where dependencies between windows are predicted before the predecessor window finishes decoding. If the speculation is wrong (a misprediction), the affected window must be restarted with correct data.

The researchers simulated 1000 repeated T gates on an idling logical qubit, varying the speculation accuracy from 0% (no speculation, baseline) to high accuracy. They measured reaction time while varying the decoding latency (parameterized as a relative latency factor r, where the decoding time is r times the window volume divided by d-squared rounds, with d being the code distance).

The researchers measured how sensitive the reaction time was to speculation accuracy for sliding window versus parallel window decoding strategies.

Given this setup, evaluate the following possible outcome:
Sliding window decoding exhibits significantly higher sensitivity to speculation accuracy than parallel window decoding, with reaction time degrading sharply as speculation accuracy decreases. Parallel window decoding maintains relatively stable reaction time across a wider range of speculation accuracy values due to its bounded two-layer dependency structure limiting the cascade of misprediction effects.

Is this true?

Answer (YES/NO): YES